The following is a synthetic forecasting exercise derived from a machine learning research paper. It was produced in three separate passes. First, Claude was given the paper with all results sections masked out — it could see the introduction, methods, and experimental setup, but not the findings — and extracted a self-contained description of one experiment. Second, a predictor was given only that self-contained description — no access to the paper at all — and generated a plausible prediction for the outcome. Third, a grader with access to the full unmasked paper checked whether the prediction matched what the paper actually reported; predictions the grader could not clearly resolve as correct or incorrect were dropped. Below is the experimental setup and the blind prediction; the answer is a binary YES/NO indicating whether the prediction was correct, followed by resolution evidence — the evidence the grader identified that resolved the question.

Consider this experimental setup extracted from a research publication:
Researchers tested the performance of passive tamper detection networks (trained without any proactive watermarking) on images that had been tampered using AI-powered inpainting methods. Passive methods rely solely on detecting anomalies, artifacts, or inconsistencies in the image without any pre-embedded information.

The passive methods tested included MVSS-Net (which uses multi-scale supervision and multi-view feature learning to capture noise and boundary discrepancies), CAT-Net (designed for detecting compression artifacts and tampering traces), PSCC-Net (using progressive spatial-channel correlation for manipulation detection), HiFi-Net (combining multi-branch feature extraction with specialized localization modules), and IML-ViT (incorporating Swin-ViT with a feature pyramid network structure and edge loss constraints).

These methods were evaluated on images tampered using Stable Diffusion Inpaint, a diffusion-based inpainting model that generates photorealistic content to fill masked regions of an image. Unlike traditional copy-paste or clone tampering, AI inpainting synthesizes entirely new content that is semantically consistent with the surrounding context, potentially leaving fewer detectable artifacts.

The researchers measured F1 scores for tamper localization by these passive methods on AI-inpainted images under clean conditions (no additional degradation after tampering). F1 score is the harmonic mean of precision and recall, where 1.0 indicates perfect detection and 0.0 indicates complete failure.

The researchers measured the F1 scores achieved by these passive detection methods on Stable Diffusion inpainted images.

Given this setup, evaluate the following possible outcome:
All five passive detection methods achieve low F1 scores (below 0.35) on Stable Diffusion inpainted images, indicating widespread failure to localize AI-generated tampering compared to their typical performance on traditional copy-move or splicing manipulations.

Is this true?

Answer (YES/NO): YES